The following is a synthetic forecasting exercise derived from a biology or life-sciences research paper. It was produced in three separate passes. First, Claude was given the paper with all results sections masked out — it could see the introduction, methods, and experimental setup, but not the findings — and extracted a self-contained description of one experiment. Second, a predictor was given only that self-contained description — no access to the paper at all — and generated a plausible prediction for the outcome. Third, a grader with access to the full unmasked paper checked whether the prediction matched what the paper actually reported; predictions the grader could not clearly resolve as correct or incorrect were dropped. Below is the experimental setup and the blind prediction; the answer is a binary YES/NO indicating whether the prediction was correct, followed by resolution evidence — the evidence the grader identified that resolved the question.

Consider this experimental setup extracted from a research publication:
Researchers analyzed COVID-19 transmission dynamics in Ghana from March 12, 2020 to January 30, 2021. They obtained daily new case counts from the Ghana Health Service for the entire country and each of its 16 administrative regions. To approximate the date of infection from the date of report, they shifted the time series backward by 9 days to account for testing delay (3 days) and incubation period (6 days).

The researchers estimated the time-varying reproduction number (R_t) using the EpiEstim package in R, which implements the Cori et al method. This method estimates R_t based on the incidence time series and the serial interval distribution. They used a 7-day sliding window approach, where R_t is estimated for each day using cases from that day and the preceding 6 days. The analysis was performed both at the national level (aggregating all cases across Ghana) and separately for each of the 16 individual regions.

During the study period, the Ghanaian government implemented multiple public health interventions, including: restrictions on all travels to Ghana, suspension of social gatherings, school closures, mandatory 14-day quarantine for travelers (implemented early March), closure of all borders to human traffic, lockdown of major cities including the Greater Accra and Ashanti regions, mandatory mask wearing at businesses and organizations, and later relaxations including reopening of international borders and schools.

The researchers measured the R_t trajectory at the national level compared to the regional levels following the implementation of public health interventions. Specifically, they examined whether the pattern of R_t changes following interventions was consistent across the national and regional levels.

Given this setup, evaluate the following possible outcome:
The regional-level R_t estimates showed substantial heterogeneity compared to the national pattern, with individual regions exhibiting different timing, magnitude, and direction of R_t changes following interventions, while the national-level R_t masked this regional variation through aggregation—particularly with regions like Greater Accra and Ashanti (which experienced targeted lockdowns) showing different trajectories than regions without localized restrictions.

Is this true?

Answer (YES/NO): YES